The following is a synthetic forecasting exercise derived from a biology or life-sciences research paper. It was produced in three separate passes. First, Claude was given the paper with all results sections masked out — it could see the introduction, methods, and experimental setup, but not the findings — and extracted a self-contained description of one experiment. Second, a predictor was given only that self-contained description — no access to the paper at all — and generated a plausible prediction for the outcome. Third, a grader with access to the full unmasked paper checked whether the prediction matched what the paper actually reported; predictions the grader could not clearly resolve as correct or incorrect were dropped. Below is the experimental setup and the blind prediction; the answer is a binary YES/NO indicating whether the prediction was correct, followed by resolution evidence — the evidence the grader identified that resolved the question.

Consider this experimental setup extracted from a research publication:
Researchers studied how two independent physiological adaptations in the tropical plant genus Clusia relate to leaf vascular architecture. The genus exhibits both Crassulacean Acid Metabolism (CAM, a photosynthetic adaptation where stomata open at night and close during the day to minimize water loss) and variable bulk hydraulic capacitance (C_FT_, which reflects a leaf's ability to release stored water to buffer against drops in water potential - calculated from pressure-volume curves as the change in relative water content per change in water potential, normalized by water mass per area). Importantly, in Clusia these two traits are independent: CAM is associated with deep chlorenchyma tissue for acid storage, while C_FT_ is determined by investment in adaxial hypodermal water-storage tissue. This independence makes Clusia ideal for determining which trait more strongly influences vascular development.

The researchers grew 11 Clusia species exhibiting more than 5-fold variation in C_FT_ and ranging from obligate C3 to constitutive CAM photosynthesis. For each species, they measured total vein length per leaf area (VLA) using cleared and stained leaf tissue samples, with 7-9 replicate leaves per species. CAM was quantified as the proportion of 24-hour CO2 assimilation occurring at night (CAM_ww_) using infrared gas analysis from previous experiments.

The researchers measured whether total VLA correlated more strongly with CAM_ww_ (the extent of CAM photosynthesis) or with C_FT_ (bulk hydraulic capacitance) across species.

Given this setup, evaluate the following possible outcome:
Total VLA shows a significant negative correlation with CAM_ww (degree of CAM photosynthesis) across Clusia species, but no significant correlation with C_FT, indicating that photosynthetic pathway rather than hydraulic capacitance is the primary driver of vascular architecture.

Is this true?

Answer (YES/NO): YES